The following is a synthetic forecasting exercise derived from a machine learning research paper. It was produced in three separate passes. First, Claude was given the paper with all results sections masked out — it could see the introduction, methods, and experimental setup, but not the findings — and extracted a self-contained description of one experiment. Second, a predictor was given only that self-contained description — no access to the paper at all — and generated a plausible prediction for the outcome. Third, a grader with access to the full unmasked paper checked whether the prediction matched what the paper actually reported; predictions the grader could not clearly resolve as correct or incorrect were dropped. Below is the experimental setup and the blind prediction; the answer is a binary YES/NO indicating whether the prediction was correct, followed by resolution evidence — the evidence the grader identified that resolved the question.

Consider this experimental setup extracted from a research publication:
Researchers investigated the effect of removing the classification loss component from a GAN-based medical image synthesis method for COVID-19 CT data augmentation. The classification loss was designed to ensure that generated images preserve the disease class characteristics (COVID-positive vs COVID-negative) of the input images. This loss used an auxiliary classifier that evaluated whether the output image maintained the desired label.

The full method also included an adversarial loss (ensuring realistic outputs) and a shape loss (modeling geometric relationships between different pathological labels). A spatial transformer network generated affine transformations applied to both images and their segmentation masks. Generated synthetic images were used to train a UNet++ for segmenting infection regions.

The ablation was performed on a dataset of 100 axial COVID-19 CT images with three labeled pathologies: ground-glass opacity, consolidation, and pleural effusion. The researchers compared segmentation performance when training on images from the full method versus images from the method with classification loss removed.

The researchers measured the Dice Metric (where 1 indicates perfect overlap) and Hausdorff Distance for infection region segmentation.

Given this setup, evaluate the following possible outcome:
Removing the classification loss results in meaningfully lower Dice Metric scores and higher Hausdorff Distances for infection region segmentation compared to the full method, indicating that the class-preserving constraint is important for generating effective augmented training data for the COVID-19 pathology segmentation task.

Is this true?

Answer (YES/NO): YES